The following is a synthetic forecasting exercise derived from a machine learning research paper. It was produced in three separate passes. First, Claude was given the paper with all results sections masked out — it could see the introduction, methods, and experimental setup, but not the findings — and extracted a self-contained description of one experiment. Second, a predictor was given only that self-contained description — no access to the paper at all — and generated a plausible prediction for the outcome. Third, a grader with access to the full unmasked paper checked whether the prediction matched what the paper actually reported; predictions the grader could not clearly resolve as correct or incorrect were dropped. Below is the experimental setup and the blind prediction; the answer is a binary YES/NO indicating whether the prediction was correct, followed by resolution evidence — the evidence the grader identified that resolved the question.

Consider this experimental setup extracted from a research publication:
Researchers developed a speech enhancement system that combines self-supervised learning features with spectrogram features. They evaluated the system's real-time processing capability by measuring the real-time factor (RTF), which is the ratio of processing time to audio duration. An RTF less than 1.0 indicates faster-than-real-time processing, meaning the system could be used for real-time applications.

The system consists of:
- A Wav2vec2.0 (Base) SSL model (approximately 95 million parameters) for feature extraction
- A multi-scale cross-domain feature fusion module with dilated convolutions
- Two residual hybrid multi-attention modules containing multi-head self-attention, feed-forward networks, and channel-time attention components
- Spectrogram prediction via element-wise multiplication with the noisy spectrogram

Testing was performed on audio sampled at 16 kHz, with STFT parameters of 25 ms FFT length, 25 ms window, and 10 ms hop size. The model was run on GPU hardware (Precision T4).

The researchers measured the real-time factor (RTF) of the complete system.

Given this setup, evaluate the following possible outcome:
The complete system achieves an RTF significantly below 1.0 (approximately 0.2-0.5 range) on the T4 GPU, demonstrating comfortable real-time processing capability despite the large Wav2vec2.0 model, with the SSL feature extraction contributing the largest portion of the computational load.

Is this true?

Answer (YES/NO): NO